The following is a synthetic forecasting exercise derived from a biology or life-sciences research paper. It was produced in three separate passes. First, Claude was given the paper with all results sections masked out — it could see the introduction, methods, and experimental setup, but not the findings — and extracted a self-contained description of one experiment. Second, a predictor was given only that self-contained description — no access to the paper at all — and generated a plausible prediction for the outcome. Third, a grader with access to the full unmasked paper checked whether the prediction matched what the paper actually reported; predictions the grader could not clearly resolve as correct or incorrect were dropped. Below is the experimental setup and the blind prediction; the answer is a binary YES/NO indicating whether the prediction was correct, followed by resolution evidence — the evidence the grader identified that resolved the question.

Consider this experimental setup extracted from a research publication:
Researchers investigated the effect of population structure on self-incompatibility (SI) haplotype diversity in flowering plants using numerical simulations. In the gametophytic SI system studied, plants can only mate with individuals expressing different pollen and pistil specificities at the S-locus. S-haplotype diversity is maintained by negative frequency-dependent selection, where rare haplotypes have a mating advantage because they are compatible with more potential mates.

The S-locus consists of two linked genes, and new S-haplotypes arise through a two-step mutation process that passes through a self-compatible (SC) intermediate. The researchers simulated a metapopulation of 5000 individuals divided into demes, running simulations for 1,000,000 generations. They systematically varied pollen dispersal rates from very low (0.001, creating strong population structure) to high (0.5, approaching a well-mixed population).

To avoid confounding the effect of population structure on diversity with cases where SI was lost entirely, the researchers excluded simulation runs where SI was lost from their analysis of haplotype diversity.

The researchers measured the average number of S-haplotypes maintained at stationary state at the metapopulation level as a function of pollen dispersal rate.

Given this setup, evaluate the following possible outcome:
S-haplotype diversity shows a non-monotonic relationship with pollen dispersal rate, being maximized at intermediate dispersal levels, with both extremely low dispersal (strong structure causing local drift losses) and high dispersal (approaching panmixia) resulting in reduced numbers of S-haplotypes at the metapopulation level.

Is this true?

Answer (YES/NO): NO